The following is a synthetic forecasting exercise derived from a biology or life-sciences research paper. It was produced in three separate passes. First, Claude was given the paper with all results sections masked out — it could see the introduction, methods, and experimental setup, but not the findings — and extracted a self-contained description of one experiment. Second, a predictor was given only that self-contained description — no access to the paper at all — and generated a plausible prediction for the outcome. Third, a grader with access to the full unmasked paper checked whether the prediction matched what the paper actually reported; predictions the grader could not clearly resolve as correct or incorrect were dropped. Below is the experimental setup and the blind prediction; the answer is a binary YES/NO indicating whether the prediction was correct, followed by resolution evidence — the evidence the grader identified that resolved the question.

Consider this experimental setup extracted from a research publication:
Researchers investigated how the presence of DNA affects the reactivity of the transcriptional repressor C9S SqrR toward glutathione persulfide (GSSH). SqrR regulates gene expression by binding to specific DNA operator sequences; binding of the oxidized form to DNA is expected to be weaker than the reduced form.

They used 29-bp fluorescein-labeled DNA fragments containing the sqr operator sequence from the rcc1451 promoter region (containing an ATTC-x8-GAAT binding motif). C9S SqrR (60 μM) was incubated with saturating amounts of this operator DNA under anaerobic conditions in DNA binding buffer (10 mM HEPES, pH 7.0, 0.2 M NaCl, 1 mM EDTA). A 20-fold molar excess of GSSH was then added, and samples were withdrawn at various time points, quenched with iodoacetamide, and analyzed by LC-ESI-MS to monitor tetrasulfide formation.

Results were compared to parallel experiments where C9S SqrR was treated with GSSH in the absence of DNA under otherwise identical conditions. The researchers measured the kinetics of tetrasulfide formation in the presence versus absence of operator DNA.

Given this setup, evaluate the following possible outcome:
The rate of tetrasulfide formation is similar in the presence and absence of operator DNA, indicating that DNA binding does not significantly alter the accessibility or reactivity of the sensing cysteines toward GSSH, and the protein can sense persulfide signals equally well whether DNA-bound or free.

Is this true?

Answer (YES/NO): NO